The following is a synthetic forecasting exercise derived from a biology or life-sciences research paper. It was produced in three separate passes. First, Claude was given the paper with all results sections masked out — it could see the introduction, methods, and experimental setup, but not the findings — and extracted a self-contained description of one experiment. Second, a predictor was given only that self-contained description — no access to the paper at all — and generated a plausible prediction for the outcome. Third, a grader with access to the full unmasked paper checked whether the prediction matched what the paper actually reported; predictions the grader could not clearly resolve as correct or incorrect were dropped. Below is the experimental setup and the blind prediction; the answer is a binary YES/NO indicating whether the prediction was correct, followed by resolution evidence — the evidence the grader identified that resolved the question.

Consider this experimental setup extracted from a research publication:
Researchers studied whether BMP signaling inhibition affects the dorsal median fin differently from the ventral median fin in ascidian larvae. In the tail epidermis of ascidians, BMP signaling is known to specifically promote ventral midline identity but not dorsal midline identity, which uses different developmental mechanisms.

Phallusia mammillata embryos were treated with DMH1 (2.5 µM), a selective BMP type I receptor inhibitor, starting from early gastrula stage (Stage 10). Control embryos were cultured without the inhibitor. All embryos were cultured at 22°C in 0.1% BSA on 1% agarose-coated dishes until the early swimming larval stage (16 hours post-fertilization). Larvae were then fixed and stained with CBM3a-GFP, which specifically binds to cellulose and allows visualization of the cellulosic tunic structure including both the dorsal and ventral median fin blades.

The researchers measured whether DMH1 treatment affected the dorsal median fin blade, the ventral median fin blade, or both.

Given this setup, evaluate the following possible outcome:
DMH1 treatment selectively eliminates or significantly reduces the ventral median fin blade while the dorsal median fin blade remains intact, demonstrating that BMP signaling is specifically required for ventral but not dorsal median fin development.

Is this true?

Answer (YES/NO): YES